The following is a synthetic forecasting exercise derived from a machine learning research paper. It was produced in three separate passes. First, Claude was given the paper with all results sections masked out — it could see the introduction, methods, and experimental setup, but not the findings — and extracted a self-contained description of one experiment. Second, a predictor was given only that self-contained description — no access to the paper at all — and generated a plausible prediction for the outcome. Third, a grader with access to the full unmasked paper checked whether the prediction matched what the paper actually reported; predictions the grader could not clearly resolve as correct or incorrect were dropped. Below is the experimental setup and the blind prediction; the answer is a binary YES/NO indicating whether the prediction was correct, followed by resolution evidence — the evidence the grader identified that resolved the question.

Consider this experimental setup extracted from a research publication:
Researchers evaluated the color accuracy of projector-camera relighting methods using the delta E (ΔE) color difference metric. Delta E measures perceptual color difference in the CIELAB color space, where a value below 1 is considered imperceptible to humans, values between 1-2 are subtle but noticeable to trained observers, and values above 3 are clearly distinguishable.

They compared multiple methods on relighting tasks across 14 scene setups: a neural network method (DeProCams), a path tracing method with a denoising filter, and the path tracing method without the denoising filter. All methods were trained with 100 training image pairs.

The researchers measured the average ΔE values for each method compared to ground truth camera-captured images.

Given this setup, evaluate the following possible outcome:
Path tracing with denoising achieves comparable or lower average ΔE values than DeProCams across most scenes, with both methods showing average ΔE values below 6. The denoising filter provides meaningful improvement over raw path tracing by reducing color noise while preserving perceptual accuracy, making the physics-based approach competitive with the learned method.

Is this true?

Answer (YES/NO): NO